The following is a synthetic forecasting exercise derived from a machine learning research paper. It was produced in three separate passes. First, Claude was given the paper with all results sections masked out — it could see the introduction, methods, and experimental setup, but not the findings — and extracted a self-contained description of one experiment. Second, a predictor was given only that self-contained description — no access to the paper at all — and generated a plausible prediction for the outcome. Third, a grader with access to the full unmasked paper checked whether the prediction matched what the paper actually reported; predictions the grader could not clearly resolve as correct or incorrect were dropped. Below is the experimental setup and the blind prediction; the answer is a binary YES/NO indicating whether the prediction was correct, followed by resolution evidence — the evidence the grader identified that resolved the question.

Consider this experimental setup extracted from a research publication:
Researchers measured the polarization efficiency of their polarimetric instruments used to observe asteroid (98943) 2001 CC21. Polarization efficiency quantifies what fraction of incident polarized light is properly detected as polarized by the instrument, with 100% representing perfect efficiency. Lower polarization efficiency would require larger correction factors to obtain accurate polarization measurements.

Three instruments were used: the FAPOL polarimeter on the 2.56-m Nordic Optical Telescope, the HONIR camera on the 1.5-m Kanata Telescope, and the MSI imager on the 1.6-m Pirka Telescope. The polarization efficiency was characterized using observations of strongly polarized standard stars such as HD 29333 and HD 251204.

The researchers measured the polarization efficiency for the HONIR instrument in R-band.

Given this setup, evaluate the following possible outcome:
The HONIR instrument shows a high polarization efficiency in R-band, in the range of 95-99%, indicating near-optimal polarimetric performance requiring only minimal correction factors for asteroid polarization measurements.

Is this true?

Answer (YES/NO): YES